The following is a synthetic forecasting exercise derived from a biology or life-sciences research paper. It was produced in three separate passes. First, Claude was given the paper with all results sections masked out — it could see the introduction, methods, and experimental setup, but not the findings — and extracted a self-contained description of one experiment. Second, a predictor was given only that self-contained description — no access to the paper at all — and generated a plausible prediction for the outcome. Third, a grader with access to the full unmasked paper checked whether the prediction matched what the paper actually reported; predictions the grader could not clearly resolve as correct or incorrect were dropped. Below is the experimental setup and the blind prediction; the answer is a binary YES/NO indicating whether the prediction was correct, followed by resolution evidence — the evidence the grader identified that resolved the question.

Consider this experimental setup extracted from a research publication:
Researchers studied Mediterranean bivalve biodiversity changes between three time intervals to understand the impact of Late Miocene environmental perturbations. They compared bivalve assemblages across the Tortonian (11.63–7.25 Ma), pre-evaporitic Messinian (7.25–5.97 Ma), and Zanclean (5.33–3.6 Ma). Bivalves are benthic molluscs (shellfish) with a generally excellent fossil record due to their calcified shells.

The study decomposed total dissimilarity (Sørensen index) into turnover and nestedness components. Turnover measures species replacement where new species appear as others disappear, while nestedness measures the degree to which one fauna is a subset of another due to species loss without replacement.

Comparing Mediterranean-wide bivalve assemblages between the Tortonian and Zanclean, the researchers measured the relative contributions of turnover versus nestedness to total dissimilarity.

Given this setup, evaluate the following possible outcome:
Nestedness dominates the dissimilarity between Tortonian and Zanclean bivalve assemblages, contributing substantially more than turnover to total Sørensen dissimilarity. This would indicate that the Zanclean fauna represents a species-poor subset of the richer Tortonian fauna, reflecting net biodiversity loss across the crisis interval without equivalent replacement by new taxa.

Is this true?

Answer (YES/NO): NO